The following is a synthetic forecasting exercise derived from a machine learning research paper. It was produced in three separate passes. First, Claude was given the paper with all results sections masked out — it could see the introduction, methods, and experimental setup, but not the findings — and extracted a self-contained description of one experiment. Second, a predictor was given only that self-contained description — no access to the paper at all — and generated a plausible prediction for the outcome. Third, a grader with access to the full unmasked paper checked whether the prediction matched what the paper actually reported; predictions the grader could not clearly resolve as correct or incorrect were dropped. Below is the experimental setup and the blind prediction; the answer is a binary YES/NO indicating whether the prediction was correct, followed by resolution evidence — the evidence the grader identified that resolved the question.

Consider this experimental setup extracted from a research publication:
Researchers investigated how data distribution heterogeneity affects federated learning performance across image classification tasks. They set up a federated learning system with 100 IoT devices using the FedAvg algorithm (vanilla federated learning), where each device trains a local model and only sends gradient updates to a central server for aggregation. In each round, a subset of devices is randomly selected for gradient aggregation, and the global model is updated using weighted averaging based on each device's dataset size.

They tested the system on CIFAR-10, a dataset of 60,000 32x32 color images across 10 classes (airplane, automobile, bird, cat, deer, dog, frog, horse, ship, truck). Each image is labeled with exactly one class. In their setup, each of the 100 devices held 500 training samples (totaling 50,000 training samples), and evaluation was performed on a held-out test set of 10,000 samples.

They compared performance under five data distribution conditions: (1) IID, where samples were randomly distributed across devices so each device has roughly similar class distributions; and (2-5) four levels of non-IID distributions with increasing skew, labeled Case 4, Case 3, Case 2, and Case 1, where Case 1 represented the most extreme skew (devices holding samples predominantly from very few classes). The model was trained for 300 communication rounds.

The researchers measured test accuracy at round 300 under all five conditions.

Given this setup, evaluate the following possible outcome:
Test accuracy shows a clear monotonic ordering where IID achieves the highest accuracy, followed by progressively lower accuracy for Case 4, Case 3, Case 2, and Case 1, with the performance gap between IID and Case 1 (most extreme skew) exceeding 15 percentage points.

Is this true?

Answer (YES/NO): YES